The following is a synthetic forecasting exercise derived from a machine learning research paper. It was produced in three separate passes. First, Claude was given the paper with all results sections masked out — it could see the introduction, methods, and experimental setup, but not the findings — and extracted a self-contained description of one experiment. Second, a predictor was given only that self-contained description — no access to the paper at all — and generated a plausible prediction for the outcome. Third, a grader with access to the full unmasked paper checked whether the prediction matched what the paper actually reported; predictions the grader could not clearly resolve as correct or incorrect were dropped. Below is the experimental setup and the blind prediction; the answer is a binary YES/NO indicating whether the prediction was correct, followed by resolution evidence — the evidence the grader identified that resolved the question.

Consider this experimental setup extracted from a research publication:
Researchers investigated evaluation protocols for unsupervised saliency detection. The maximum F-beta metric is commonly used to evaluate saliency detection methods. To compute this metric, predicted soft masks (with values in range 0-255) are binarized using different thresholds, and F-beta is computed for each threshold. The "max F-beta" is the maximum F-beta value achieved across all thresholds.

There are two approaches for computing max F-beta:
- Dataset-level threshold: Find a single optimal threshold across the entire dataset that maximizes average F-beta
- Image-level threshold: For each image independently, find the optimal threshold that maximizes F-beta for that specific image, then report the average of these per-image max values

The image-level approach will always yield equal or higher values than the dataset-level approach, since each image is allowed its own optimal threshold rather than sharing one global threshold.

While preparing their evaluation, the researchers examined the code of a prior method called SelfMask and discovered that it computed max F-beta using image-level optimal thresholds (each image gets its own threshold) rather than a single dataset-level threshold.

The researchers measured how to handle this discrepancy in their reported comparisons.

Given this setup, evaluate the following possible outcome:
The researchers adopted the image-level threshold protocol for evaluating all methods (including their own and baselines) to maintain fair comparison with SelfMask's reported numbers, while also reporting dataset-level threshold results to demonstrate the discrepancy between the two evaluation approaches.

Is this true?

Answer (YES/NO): NO